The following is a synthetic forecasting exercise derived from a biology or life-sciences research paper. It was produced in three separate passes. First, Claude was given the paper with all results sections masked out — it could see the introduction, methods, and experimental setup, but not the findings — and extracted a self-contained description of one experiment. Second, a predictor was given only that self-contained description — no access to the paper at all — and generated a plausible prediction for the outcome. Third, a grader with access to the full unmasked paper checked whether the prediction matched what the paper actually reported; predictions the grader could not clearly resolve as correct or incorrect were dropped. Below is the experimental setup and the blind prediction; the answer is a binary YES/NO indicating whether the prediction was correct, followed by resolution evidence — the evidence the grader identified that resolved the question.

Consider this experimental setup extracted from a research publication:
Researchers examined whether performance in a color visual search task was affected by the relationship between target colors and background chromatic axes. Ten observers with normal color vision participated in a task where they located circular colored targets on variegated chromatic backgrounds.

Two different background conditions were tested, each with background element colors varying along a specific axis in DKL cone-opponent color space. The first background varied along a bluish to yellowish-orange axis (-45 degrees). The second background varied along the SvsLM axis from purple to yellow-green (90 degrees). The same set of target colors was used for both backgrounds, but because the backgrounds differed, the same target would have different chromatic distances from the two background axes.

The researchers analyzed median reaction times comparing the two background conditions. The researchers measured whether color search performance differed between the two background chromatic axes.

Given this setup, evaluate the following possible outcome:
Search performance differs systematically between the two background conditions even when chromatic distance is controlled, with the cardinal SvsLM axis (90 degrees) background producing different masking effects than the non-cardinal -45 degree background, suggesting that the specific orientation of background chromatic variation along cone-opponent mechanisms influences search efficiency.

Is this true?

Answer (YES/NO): NO